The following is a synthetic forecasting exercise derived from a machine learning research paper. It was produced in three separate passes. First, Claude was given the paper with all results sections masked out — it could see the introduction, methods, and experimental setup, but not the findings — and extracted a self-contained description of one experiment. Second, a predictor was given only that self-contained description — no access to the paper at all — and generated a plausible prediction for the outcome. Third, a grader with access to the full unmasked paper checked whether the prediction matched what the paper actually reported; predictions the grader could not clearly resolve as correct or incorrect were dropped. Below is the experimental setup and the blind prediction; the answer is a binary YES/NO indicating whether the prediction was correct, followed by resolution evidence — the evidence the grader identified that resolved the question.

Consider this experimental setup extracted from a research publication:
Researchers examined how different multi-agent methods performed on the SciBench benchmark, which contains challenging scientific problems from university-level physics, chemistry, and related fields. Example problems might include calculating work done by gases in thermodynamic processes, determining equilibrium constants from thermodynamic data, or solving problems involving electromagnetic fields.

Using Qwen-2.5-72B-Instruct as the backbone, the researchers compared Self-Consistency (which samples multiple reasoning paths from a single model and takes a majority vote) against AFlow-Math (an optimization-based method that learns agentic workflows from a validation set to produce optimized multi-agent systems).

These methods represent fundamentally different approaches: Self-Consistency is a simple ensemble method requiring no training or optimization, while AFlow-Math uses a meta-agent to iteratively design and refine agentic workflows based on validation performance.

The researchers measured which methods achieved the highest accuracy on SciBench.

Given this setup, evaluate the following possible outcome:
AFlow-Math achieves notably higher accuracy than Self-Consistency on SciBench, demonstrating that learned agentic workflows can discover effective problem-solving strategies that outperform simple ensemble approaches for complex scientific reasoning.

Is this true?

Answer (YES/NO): NO